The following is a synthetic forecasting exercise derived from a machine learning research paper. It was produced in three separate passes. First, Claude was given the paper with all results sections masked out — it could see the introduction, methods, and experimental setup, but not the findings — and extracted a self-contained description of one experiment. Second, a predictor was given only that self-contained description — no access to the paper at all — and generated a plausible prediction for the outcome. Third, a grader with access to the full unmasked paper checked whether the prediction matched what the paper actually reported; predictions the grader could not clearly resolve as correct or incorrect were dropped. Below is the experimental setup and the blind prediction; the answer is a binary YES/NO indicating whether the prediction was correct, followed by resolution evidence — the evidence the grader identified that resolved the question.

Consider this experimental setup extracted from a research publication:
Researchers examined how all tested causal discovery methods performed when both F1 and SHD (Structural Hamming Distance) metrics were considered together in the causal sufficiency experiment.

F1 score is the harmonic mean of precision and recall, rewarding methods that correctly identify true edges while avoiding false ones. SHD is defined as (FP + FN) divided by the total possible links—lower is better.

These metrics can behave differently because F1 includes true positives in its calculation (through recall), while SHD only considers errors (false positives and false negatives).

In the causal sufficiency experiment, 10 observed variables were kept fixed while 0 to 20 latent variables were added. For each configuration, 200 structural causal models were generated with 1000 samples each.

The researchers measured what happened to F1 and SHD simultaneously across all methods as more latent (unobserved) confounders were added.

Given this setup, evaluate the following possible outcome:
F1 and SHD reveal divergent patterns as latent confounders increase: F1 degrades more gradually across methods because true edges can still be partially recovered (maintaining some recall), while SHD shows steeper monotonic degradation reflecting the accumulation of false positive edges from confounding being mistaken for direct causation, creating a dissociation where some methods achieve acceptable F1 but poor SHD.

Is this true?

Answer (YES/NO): NO